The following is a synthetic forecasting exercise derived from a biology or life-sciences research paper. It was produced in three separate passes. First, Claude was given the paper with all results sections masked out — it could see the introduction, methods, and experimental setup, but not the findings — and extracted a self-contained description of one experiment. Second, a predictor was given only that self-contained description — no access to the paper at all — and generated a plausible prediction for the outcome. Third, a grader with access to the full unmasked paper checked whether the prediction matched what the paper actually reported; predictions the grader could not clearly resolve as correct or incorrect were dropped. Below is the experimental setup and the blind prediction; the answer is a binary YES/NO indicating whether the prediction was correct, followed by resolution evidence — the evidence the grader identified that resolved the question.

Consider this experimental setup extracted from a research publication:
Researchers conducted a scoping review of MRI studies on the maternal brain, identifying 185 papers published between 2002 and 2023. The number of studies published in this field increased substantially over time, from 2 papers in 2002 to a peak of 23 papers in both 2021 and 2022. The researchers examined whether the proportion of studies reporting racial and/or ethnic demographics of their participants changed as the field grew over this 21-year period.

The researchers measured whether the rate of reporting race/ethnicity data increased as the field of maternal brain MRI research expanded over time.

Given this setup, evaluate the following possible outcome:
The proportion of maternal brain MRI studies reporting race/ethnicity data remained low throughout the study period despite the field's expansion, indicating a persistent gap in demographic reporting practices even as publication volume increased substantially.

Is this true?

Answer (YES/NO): YES